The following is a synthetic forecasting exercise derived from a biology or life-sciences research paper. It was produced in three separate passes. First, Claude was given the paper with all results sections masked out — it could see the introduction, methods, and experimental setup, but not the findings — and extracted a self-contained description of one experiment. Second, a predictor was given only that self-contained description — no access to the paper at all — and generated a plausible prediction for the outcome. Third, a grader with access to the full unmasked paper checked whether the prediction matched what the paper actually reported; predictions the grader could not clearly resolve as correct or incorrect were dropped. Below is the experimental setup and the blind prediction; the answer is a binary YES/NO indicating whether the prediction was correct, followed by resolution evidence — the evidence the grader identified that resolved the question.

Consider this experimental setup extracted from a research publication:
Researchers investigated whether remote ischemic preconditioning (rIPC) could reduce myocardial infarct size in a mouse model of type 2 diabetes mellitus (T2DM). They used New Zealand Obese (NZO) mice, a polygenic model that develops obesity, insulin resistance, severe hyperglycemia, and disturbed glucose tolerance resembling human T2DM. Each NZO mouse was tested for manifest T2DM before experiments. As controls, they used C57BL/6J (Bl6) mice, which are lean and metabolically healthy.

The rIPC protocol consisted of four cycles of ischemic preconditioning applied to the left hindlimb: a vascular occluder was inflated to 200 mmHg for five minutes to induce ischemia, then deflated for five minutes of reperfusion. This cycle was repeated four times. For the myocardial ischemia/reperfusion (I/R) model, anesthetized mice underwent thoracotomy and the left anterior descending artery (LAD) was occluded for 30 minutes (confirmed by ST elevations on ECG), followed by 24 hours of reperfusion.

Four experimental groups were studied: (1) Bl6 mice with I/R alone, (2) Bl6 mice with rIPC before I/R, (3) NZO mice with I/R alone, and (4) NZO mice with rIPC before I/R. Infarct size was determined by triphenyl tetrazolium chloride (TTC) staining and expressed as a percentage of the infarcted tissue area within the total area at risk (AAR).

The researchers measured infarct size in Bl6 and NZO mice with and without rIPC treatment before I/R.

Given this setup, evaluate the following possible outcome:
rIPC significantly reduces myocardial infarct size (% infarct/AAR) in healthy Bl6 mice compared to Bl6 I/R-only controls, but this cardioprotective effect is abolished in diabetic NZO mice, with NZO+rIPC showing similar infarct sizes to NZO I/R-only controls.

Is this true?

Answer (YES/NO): YES